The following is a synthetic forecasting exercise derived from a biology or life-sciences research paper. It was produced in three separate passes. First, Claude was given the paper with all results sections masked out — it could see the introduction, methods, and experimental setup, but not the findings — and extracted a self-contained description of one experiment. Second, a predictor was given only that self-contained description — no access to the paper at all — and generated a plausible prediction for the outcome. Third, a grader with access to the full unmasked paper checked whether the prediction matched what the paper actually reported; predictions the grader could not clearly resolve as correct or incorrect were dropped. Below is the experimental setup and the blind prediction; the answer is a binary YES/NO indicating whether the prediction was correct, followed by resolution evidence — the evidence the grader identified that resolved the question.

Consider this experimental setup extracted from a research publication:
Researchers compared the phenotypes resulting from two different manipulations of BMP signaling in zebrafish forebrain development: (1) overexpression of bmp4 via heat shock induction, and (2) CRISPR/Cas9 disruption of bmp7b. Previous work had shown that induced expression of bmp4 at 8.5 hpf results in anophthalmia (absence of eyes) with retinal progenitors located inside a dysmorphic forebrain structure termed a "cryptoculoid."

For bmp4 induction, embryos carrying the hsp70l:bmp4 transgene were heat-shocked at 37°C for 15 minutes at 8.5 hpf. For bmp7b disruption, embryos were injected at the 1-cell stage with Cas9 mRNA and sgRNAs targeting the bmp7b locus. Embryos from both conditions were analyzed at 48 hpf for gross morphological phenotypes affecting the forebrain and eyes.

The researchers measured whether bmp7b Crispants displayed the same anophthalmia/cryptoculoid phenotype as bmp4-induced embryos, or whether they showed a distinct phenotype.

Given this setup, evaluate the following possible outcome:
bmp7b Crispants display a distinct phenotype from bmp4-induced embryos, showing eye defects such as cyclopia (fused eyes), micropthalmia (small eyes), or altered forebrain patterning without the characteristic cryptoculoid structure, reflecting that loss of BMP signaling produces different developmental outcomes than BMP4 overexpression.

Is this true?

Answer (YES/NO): YES